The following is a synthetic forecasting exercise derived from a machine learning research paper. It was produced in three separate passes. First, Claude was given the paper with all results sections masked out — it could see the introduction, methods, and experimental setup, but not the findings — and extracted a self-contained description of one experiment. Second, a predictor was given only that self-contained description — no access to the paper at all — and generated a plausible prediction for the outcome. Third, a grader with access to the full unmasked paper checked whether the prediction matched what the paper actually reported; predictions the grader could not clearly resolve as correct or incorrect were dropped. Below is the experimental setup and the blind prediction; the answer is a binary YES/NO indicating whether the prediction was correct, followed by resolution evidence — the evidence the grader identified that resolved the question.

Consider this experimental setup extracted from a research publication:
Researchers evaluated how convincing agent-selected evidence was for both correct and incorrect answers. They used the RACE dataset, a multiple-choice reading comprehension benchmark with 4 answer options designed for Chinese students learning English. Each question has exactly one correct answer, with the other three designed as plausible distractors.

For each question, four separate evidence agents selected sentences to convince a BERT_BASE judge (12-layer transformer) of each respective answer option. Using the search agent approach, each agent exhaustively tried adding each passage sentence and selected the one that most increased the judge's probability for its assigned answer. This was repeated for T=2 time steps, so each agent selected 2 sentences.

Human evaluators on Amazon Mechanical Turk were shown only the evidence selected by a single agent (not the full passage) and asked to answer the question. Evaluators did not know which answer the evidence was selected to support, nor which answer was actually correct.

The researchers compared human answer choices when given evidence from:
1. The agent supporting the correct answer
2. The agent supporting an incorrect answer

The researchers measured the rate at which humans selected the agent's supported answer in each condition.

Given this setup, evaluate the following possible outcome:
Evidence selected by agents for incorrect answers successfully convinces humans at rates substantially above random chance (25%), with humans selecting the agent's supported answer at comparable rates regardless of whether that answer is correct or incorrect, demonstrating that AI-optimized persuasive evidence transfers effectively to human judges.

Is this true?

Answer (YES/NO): NO